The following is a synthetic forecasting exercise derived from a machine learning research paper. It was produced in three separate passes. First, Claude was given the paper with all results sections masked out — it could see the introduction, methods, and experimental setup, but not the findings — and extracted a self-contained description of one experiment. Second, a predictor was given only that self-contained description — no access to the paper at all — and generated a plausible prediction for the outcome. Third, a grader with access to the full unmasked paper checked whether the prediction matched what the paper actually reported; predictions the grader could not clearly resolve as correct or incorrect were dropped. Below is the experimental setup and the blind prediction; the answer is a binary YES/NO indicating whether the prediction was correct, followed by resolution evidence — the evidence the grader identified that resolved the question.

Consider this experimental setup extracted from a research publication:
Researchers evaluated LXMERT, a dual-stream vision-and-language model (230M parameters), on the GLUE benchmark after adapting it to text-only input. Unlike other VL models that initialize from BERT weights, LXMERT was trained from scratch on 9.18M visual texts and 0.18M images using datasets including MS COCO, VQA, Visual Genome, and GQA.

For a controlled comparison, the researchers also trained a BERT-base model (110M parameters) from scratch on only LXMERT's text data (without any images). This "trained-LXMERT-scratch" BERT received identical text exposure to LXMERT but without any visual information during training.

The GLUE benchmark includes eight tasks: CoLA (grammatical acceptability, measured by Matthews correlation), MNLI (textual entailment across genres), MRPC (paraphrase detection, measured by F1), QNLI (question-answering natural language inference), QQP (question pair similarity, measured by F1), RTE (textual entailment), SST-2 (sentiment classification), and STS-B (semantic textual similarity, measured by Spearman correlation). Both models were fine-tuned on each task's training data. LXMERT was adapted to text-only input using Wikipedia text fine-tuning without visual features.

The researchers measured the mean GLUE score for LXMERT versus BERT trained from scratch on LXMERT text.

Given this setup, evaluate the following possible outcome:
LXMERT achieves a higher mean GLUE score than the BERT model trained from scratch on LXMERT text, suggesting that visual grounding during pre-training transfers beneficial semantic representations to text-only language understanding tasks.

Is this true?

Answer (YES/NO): NO